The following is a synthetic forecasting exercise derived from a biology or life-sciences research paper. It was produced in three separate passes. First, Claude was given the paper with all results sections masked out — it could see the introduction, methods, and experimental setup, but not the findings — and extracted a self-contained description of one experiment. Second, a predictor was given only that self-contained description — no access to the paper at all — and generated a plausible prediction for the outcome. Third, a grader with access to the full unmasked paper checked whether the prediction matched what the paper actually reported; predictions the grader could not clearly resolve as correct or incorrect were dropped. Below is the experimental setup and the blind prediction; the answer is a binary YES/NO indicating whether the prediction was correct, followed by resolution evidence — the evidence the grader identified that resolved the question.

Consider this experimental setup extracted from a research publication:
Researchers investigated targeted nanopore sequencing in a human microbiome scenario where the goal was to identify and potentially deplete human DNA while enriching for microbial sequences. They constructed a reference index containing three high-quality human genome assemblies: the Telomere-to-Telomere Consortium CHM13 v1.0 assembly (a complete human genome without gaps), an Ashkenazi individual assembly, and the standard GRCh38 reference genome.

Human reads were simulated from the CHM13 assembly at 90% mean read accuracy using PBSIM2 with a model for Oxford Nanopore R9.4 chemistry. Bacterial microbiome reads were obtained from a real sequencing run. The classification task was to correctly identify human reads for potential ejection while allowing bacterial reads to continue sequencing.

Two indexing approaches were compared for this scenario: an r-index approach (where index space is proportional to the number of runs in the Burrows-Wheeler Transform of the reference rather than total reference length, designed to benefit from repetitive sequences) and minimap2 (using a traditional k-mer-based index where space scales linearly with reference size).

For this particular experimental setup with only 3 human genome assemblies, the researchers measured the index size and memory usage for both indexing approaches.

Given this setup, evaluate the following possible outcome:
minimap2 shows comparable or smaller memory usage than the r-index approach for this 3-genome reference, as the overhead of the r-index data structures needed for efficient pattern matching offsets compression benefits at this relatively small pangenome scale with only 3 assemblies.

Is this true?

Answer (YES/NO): YES